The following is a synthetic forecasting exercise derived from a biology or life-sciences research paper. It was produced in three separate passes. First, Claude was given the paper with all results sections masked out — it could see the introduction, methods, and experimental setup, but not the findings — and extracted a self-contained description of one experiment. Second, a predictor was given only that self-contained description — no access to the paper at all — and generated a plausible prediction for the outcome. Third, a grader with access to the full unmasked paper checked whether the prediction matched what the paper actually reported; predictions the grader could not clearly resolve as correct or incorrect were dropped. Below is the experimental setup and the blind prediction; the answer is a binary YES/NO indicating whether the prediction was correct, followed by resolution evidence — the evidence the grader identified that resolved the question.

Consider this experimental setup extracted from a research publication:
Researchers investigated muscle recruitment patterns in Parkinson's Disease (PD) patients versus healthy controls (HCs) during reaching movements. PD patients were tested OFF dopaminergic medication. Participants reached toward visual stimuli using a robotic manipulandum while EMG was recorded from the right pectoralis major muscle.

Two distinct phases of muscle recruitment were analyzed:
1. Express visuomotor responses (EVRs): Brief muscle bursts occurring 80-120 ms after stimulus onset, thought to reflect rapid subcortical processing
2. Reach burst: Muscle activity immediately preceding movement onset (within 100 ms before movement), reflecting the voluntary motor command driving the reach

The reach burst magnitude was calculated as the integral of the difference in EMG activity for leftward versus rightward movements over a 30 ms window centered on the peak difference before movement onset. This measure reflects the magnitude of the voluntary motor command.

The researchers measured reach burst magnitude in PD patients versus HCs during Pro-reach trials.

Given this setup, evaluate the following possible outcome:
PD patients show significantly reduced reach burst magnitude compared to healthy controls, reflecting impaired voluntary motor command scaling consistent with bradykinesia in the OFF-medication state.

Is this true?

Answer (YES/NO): YES